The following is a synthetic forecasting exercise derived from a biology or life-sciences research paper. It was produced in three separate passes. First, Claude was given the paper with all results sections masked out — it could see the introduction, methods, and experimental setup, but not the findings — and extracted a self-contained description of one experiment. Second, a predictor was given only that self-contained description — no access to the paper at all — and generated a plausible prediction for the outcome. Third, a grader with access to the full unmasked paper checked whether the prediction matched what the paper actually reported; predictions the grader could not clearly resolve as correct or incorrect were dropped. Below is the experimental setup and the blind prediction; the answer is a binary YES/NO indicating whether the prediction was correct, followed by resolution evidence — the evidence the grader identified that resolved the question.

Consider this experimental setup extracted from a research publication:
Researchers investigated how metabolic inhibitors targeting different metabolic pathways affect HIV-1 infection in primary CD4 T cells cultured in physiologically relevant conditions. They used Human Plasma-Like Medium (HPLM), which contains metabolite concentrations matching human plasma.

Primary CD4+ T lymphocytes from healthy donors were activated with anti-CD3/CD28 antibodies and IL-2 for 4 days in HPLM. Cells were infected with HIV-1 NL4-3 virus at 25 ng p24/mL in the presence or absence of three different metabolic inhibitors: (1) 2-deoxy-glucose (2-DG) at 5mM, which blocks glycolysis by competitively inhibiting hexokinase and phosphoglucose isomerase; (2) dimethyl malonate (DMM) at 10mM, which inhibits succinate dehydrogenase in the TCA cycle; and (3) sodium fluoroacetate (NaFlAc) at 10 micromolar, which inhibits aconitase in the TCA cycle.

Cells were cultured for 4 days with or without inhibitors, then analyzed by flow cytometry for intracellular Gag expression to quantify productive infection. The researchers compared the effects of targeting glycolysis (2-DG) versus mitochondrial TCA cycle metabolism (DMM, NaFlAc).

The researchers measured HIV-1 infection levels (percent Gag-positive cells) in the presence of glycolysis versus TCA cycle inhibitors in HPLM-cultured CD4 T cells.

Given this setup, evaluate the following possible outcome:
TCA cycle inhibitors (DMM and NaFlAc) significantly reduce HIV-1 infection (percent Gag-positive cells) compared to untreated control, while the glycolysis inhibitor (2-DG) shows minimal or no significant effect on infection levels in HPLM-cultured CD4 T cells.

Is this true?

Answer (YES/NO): NO